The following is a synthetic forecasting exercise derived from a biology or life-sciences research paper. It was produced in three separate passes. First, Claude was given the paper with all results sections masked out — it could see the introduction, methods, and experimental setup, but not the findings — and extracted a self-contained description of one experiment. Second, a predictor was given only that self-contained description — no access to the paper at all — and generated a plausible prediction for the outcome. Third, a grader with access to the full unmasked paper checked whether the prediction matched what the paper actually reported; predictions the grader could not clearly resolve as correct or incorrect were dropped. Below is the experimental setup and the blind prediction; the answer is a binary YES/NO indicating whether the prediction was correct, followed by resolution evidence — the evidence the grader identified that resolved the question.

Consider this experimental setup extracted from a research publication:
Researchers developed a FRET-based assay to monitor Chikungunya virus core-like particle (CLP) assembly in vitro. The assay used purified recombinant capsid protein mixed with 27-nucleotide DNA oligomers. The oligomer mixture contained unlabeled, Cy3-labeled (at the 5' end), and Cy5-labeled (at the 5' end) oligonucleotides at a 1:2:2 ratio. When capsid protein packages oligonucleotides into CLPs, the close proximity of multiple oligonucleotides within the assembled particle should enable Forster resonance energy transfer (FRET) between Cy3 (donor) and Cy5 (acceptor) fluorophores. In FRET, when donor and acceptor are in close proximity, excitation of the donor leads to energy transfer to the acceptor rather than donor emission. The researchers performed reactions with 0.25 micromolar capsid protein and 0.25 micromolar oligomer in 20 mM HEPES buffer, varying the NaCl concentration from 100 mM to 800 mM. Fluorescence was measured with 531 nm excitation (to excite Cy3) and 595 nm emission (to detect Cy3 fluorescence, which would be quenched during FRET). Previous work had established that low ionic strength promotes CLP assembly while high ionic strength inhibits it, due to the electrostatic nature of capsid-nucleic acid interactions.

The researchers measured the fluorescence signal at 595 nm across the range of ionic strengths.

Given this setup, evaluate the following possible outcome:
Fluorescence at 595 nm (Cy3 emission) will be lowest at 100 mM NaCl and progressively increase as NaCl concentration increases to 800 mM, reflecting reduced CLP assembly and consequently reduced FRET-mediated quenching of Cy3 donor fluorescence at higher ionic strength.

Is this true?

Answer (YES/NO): YES